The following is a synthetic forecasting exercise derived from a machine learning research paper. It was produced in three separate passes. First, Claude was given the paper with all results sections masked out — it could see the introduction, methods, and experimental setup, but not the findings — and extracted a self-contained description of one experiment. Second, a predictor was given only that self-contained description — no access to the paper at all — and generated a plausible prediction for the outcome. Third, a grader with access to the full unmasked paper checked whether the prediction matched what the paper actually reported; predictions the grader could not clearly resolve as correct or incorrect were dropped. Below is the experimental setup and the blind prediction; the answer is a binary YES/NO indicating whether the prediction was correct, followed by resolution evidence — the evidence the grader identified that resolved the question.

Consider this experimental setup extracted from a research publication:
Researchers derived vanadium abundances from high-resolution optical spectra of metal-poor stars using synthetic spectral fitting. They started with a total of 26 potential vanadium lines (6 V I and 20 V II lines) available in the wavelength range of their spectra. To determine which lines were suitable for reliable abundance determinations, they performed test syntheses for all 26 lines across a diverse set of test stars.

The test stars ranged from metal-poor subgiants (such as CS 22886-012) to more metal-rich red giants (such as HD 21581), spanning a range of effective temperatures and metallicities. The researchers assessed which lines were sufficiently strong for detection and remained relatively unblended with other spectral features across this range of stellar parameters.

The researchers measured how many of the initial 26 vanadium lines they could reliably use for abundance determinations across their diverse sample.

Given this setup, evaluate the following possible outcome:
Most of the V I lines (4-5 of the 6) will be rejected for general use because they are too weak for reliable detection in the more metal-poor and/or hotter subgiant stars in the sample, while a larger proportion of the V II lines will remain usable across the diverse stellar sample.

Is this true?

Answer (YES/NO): NO